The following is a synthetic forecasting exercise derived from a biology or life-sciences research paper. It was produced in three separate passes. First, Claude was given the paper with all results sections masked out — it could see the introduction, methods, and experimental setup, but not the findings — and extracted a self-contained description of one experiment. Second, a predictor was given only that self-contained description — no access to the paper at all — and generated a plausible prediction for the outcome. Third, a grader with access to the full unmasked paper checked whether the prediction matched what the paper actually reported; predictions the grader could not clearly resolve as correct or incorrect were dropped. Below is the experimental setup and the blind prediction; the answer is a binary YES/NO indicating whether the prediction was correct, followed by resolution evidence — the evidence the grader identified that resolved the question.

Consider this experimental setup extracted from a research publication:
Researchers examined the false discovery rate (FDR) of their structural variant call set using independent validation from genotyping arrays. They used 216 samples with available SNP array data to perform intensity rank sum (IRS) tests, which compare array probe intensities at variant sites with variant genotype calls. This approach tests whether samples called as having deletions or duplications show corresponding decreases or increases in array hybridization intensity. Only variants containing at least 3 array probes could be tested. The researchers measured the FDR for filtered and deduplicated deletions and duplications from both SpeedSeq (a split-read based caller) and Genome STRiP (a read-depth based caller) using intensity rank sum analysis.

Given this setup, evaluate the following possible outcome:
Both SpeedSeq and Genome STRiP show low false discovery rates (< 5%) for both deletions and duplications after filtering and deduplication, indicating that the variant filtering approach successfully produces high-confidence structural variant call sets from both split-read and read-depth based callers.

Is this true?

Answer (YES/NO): NO